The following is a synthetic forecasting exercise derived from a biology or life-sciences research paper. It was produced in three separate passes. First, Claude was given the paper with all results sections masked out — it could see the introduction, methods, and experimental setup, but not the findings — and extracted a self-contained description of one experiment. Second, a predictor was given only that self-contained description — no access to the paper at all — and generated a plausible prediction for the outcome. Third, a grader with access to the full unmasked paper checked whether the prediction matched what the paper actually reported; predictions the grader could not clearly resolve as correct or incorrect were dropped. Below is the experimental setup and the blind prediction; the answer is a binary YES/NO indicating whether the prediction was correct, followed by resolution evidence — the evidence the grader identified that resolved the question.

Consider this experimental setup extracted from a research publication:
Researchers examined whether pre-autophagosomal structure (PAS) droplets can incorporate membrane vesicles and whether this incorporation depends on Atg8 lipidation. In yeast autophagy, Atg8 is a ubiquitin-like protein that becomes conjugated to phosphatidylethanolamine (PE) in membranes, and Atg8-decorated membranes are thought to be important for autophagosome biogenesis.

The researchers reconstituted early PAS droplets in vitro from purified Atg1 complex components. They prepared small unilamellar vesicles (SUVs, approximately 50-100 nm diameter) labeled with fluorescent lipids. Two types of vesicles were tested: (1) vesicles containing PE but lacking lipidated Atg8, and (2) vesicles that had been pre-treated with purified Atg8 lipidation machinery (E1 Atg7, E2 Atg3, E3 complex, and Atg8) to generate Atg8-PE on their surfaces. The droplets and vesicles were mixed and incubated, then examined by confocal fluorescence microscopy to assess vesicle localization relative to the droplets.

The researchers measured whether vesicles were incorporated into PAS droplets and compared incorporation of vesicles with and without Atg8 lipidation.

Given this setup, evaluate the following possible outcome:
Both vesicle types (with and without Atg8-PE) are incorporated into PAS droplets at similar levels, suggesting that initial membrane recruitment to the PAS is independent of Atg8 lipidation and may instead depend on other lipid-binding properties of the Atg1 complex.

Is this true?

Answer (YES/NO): NO